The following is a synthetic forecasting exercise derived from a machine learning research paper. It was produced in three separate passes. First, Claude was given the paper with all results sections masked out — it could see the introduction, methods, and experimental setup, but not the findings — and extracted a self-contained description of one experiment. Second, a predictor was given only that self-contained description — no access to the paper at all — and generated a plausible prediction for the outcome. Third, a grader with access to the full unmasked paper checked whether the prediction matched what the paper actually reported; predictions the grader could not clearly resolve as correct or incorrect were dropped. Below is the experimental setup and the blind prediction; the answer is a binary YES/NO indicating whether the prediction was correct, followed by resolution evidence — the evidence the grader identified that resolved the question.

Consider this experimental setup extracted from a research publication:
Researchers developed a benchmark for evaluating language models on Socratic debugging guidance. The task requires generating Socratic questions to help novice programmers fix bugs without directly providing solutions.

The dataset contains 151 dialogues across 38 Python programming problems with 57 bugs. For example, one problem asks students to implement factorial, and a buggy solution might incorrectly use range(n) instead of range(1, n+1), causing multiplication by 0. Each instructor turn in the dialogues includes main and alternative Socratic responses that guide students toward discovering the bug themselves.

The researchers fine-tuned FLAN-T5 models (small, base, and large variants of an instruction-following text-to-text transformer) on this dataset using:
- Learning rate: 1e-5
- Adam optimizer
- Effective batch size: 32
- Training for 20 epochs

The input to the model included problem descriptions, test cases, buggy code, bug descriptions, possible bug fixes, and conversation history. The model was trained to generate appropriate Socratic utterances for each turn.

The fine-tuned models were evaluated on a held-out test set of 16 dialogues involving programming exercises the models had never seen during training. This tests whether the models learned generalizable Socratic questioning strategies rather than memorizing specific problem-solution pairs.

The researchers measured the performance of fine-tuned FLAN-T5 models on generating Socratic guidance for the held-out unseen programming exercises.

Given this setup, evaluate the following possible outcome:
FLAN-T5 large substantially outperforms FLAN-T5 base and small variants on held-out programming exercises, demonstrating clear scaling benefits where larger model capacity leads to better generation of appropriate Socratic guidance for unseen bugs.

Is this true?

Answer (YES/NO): NO